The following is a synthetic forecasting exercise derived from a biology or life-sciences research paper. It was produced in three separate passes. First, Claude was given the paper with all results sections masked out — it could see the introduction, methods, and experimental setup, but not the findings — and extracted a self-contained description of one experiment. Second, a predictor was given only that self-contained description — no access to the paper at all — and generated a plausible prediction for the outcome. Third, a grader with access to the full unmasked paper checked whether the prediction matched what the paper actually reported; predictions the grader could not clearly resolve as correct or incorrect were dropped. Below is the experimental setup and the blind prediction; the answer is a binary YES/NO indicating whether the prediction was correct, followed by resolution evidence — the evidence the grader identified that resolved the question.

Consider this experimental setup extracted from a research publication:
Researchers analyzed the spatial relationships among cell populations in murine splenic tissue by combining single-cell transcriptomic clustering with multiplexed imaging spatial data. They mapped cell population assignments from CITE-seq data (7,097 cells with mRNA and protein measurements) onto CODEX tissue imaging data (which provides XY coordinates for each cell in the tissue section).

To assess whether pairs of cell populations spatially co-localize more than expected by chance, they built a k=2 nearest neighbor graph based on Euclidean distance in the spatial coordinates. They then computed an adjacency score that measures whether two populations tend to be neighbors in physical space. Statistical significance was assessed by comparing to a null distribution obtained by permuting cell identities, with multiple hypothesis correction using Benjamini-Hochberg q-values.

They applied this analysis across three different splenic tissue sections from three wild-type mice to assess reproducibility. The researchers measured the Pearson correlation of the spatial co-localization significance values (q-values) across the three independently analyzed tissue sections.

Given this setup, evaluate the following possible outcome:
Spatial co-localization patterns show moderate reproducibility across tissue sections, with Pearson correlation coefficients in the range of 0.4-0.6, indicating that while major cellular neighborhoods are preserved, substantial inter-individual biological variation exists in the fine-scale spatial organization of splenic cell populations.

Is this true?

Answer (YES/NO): NO